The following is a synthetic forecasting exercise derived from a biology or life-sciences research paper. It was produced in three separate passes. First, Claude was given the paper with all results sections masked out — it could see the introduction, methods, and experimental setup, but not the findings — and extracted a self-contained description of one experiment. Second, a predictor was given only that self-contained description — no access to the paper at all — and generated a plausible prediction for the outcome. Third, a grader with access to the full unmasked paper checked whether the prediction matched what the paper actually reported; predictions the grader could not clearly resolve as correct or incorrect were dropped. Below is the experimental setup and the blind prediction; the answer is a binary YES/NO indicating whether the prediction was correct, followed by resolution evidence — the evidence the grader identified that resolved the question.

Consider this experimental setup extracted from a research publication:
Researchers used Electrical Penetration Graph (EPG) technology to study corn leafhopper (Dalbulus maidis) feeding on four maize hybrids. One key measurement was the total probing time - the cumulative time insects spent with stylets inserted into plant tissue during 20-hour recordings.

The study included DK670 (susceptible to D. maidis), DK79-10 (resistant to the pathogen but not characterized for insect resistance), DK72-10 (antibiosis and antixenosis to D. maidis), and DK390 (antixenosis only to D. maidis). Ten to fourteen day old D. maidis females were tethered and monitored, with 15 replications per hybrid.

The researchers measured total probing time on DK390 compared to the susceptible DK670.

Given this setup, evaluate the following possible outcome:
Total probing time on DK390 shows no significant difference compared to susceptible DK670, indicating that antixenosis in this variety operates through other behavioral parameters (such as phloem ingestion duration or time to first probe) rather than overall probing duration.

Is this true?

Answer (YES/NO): NO